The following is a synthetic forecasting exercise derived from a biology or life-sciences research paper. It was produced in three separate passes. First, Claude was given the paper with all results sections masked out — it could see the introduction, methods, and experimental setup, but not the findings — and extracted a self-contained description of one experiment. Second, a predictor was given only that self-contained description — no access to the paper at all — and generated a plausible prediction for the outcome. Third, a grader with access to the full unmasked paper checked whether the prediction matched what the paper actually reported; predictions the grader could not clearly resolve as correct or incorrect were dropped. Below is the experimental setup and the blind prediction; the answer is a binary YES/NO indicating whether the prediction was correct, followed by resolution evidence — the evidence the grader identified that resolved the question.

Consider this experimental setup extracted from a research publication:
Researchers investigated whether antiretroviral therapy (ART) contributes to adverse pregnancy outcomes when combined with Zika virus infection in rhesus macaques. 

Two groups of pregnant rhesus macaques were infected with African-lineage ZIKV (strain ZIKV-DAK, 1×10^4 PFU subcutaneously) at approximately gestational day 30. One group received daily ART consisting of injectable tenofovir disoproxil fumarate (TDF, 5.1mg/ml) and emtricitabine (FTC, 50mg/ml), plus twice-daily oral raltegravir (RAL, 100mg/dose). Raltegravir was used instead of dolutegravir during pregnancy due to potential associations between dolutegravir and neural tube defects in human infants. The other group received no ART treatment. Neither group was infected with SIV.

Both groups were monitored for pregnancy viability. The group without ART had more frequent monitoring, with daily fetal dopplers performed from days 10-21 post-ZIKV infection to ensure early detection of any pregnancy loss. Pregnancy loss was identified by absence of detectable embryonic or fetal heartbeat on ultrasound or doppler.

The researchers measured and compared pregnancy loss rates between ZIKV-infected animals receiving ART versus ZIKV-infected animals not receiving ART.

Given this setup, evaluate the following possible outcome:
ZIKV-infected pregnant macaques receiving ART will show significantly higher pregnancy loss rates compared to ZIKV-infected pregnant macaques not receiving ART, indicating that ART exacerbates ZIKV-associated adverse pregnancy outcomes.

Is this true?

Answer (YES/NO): NO